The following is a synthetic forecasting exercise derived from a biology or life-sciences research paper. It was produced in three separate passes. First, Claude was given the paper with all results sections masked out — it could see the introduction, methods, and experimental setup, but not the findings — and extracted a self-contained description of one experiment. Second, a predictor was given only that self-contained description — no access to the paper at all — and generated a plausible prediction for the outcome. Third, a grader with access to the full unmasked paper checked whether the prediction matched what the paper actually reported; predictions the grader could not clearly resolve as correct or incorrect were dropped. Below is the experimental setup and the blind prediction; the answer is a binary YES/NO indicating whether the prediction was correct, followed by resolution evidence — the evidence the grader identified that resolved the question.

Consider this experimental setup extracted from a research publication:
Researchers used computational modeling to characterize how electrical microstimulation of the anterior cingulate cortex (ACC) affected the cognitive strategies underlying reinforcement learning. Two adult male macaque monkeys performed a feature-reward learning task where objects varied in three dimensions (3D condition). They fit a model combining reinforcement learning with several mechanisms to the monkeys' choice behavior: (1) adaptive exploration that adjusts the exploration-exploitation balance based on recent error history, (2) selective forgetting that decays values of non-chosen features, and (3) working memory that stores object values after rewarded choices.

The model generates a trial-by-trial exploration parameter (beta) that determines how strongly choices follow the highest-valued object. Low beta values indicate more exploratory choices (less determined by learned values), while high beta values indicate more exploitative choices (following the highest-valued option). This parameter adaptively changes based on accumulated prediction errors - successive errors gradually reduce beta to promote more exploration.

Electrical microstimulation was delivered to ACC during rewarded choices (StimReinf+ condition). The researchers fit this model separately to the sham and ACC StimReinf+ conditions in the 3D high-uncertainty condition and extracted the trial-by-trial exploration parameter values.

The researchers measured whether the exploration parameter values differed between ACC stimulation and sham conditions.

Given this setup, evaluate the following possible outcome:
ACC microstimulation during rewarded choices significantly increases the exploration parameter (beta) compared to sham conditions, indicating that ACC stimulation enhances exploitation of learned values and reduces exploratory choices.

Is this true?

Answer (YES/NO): NO